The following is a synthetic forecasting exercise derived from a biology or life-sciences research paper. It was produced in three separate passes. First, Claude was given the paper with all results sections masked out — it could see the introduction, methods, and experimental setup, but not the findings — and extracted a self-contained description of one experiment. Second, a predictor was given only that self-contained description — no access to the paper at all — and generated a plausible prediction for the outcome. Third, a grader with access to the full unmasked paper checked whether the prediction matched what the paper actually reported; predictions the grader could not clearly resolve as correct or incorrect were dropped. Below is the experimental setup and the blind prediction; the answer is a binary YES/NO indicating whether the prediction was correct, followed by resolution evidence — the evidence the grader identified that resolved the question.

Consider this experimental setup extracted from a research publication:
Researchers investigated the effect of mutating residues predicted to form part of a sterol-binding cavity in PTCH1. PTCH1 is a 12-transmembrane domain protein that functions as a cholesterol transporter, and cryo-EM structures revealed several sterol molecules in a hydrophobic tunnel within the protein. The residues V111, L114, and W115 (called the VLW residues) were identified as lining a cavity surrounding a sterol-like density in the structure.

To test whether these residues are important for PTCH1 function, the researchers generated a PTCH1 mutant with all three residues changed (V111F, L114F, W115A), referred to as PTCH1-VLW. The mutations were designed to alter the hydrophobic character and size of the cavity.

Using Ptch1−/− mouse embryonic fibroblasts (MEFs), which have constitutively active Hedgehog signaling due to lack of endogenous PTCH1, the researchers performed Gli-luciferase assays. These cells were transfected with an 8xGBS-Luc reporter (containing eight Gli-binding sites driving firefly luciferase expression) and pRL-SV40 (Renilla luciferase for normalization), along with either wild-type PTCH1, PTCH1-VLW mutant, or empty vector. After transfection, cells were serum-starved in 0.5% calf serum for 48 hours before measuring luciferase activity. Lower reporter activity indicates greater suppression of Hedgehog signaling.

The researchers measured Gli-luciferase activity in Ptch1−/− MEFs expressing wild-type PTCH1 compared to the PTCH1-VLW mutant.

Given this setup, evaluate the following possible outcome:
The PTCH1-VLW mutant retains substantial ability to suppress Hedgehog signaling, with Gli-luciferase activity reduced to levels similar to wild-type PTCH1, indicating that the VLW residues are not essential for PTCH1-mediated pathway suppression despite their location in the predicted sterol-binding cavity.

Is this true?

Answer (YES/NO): NO